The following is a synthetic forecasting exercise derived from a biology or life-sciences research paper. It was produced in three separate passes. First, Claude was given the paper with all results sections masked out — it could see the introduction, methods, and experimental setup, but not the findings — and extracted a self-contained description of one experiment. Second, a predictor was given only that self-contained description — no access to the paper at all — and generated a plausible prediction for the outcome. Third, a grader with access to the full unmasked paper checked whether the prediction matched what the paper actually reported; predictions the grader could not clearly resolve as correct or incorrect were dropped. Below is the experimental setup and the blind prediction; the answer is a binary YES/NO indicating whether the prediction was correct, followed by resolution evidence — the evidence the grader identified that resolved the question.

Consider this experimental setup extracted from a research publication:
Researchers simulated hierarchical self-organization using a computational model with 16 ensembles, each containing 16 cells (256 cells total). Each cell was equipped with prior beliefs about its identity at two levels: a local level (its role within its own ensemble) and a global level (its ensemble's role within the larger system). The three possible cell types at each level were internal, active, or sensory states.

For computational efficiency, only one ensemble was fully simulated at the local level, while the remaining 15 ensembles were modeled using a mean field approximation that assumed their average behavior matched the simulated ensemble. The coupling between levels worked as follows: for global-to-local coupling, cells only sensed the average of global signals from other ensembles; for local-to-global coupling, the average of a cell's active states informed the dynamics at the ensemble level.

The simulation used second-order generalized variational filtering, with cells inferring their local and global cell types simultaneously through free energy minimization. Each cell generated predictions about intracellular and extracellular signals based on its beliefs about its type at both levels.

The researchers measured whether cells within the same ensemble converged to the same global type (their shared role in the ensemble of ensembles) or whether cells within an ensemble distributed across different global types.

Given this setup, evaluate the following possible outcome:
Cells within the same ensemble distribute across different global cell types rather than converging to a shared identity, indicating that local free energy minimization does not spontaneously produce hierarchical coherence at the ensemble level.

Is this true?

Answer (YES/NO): NO